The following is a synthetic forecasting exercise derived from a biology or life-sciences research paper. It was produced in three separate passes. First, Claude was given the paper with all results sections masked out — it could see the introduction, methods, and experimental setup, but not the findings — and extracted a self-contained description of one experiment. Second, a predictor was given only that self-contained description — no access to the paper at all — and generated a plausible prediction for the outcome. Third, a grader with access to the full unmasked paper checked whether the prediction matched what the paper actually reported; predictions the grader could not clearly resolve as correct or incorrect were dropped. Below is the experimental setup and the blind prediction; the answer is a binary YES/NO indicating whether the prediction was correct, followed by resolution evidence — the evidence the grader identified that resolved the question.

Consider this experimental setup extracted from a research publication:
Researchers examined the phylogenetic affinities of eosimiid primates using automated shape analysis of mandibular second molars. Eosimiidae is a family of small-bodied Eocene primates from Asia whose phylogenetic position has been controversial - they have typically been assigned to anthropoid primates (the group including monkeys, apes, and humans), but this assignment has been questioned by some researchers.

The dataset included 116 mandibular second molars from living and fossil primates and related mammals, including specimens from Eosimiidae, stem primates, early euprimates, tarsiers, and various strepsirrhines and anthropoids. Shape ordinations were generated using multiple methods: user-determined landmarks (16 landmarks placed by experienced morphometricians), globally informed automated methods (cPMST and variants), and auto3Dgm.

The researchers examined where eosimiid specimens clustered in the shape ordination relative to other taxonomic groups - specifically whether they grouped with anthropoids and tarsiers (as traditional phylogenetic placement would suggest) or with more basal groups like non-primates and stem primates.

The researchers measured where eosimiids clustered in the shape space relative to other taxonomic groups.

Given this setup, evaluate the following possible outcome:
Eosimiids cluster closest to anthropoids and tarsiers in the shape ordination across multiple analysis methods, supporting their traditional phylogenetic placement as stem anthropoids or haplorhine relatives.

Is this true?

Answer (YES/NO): NO